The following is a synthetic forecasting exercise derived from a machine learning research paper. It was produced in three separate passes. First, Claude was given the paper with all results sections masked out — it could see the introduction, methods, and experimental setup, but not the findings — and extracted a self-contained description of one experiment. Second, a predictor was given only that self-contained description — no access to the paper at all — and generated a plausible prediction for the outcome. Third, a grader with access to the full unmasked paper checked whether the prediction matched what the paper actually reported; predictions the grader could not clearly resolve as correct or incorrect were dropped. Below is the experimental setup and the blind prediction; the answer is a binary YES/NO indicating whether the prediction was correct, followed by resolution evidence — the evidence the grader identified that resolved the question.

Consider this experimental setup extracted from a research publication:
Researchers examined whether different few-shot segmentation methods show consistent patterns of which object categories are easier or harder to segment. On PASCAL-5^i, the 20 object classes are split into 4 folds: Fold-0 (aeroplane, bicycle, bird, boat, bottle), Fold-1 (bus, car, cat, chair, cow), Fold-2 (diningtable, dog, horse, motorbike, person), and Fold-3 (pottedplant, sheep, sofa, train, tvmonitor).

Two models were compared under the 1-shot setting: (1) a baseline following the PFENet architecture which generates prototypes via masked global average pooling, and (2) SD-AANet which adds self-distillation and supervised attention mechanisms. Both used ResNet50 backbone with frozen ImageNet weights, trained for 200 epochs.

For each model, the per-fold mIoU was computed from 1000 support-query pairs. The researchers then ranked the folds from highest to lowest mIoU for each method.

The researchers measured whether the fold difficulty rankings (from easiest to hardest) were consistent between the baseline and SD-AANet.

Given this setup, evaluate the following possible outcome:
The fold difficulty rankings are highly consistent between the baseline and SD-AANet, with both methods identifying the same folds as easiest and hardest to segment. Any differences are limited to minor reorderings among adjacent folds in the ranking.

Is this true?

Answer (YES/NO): NO